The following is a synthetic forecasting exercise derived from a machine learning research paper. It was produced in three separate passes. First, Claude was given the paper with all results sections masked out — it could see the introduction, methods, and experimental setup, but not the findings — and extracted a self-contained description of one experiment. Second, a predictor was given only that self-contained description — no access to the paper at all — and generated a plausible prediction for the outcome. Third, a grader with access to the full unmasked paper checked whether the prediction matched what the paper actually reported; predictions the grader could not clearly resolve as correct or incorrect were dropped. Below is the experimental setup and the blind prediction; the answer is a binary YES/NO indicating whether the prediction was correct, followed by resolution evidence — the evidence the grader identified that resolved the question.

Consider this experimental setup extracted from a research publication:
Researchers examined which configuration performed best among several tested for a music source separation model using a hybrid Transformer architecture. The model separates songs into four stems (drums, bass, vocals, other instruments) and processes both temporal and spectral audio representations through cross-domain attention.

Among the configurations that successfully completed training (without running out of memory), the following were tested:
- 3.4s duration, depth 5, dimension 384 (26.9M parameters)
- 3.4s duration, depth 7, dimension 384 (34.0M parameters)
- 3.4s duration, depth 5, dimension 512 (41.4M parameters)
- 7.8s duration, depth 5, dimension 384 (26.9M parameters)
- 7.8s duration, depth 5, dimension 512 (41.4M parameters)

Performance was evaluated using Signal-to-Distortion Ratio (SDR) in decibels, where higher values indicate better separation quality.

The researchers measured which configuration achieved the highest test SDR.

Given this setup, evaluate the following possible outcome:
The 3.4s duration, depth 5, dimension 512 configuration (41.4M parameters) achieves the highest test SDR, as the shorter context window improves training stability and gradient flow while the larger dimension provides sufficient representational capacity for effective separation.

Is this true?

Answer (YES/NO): NO